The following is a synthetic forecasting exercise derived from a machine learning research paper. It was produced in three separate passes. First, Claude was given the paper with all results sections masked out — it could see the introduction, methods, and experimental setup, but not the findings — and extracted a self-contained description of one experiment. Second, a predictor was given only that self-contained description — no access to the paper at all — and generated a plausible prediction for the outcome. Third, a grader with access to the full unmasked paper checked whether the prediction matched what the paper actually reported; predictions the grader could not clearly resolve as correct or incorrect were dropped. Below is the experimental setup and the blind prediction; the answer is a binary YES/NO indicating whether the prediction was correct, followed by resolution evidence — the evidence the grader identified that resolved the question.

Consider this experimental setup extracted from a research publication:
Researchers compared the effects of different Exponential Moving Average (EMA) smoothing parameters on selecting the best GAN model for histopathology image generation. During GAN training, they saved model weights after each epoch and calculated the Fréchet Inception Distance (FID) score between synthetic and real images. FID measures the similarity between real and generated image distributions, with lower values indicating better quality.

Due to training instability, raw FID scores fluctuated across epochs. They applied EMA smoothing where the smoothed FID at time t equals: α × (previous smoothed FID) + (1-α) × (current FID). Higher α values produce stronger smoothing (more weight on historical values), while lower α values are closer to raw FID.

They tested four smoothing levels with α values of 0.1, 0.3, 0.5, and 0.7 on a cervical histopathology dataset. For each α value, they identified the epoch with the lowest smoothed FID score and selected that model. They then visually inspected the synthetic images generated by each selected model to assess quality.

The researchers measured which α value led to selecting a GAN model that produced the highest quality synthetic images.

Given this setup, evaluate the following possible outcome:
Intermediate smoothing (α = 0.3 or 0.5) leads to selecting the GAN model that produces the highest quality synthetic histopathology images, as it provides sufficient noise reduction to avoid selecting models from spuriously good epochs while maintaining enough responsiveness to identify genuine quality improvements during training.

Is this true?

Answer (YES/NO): YES